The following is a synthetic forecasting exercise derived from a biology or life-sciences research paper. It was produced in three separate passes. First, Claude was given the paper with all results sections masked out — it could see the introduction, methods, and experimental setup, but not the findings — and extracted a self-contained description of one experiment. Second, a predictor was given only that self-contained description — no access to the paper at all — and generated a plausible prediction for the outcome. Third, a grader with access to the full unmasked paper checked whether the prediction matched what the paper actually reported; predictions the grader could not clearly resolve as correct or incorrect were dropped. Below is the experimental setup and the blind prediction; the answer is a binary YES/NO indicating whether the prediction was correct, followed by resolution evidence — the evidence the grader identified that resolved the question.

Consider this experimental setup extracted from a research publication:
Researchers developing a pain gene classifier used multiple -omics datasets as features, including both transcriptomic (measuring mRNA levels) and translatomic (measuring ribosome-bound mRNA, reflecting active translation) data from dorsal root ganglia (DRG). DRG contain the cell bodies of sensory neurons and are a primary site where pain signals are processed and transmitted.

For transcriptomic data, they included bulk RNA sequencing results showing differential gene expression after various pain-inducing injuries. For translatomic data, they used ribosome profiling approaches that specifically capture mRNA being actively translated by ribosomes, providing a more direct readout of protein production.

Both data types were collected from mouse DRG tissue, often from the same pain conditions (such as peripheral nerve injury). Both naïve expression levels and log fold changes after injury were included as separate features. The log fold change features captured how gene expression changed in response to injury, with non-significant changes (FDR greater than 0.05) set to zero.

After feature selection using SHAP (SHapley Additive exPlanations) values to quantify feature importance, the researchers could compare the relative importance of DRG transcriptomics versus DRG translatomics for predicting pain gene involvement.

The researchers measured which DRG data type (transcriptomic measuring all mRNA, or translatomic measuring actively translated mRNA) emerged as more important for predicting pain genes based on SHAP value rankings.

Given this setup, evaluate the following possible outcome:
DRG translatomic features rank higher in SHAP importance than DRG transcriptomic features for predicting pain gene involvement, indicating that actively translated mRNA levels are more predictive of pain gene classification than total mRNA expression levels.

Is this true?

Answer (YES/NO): YES